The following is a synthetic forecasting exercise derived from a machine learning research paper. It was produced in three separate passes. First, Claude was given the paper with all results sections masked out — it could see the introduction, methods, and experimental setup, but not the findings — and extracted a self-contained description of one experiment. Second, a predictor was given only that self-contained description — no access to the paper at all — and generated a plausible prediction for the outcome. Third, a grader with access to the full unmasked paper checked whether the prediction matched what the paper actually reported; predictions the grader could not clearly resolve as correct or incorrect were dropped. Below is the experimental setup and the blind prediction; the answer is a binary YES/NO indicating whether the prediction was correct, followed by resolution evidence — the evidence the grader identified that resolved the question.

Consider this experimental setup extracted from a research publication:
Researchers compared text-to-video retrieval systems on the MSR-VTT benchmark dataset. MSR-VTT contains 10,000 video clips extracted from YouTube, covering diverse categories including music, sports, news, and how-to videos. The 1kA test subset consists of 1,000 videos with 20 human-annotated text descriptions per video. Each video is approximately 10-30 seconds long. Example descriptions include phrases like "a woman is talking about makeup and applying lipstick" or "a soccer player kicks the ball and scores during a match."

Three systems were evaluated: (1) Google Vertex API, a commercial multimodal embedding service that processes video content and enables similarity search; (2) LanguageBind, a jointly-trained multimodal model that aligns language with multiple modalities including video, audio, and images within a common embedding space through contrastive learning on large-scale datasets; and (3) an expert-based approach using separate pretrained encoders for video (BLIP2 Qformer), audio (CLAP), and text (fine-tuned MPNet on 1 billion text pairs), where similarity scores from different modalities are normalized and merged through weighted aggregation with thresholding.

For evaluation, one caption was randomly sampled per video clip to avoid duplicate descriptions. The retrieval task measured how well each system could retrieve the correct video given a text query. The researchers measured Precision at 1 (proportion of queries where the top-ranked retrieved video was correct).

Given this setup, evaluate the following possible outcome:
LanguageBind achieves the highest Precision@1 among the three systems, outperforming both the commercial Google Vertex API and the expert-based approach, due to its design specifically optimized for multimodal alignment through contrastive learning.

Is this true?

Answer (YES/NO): YES